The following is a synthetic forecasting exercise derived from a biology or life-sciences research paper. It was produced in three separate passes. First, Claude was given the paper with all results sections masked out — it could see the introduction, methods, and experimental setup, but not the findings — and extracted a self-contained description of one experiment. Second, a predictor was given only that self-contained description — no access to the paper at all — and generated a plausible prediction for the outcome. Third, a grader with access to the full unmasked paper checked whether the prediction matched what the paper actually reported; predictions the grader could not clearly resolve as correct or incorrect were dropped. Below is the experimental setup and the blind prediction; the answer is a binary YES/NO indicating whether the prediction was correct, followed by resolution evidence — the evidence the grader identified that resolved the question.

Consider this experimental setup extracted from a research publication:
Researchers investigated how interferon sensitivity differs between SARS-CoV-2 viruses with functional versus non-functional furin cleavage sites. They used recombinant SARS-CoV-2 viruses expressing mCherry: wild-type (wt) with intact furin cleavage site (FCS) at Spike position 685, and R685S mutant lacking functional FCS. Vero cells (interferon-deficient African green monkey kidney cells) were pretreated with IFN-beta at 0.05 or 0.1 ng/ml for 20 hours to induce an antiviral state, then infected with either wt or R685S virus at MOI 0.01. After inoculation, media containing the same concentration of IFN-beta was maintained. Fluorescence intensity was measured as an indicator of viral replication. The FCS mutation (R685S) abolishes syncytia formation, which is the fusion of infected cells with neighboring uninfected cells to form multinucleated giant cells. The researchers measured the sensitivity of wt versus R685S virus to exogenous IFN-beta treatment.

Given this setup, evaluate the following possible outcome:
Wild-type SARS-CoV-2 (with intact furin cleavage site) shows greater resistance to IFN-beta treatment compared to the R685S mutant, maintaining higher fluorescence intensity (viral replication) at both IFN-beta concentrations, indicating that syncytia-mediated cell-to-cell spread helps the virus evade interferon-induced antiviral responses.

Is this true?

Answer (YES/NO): YES